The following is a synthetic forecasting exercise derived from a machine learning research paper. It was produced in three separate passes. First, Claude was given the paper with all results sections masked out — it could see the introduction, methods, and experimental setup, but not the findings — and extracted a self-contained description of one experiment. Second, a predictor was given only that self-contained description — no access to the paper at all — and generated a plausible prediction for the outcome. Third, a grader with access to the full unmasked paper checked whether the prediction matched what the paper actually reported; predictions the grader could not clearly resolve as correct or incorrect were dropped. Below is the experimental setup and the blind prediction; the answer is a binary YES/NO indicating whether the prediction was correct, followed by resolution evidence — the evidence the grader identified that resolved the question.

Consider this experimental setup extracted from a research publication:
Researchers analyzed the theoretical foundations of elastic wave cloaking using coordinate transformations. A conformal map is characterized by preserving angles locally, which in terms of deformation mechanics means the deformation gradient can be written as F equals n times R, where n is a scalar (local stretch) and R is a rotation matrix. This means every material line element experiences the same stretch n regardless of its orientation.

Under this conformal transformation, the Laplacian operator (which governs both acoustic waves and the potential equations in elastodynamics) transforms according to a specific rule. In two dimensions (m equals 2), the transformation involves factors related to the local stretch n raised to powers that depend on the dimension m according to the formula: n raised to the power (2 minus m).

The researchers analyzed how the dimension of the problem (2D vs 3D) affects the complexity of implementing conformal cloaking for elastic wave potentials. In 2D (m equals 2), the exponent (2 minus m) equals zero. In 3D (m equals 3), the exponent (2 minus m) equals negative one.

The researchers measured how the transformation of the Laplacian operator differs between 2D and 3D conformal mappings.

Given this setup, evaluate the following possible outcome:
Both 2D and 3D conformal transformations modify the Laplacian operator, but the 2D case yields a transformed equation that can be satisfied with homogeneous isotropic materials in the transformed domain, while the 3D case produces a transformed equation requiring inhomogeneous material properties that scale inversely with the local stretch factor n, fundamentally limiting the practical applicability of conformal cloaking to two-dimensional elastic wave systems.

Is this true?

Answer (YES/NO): NO